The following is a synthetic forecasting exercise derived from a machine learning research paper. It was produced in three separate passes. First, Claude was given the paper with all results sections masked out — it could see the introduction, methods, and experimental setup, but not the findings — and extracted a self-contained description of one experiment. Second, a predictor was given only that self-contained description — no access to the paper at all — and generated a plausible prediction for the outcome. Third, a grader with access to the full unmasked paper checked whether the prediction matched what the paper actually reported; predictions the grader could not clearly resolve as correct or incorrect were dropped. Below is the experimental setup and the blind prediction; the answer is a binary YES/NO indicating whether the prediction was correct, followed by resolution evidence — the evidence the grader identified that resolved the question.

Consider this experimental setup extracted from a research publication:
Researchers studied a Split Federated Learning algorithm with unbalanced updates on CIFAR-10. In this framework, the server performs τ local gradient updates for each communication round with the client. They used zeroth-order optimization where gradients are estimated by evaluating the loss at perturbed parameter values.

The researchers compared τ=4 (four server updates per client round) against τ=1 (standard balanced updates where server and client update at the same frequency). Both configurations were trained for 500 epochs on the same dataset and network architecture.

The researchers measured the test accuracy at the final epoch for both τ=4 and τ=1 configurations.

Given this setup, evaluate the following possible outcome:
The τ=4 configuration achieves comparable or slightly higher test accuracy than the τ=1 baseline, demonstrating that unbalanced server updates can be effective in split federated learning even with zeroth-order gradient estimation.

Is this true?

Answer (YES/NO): NO